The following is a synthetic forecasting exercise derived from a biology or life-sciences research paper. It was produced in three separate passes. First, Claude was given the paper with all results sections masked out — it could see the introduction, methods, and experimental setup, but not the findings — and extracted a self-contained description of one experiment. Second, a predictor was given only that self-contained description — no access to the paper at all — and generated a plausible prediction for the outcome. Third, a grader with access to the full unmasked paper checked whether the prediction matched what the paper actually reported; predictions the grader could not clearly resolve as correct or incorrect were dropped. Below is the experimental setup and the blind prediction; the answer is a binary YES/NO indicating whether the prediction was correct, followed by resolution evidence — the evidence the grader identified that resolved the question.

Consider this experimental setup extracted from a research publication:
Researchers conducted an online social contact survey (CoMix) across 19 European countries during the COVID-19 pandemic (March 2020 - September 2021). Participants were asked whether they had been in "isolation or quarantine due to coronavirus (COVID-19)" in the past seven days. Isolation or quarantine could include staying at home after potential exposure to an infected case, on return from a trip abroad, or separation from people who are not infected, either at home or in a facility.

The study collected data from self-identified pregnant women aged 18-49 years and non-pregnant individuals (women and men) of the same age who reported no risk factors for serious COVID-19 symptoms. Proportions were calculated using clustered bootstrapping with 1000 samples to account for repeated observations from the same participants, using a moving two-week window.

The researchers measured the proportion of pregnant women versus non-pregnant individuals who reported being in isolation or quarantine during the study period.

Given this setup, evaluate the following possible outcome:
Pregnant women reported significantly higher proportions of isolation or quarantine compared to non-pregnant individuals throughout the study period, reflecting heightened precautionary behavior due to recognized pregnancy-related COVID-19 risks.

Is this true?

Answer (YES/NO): YES